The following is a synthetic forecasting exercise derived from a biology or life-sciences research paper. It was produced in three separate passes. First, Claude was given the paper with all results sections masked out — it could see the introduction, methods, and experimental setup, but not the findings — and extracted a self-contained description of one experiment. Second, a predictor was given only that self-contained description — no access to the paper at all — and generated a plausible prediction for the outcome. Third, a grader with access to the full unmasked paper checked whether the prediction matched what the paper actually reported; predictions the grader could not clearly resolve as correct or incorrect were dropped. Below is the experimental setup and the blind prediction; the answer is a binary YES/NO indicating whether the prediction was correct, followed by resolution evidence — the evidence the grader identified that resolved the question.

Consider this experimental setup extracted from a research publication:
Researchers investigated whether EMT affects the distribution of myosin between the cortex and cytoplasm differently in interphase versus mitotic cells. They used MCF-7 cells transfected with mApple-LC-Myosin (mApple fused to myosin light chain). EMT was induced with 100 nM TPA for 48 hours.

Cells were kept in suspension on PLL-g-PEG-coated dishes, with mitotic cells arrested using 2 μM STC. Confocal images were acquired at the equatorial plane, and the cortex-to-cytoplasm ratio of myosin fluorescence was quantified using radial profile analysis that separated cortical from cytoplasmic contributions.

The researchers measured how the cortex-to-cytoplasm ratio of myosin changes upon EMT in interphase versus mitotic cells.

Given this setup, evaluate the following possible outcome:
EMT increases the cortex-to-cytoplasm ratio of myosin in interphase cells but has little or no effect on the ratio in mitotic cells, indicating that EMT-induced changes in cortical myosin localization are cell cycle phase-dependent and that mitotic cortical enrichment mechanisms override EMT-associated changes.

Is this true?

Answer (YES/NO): NO